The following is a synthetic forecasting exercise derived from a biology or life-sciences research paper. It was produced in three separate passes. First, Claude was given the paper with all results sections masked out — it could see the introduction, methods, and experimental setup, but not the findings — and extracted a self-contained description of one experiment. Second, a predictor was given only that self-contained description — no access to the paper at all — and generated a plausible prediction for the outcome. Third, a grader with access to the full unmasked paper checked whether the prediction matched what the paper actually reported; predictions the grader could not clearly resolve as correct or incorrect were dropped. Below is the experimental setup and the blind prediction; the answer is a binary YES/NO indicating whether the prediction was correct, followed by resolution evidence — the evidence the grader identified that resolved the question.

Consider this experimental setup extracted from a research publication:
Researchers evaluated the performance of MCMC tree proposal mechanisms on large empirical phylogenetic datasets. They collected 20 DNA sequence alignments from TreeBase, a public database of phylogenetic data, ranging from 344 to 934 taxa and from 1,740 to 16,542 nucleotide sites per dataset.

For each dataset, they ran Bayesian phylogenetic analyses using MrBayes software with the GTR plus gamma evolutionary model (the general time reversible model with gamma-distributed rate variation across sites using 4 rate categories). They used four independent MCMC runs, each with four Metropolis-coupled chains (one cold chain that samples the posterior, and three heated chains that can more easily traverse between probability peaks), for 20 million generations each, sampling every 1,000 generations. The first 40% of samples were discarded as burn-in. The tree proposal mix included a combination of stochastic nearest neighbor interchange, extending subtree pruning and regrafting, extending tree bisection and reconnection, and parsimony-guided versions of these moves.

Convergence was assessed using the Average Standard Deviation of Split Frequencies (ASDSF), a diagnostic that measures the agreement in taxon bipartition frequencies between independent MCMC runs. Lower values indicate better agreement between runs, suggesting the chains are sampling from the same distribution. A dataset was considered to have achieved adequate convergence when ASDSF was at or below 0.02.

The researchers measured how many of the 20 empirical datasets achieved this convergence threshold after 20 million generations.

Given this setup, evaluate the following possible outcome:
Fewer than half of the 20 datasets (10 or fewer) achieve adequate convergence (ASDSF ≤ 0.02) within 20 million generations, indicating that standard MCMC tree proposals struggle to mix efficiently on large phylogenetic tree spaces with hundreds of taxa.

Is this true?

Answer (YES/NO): YES